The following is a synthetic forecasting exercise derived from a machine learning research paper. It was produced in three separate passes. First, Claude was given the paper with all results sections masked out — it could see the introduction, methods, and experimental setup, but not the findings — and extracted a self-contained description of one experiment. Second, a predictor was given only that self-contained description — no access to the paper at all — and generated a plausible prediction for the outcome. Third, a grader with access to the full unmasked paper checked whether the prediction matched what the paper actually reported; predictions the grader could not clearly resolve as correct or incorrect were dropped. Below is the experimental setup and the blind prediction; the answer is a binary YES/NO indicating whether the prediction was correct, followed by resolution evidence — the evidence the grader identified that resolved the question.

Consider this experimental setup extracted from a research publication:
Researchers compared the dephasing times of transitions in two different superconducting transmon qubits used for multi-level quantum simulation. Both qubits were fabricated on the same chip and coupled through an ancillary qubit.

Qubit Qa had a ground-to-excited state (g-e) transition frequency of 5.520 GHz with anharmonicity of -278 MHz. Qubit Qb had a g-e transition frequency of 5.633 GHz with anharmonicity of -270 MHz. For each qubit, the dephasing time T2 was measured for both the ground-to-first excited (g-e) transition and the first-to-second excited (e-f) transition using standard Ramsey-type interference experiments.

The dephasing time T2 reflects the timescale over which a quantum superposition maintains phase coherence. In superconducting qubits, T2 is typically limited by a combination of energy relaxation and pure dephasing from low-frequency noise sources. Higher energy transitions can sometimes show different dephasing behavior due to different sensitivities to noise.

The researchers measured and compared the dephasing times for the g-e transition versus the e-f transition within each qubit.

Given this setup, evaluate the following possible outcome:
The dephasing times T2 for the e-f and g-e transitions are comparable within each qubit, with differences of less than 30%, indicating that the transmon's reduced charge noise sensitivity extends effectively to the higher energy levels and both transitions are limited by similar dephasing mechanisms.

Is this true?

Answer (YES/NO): YES